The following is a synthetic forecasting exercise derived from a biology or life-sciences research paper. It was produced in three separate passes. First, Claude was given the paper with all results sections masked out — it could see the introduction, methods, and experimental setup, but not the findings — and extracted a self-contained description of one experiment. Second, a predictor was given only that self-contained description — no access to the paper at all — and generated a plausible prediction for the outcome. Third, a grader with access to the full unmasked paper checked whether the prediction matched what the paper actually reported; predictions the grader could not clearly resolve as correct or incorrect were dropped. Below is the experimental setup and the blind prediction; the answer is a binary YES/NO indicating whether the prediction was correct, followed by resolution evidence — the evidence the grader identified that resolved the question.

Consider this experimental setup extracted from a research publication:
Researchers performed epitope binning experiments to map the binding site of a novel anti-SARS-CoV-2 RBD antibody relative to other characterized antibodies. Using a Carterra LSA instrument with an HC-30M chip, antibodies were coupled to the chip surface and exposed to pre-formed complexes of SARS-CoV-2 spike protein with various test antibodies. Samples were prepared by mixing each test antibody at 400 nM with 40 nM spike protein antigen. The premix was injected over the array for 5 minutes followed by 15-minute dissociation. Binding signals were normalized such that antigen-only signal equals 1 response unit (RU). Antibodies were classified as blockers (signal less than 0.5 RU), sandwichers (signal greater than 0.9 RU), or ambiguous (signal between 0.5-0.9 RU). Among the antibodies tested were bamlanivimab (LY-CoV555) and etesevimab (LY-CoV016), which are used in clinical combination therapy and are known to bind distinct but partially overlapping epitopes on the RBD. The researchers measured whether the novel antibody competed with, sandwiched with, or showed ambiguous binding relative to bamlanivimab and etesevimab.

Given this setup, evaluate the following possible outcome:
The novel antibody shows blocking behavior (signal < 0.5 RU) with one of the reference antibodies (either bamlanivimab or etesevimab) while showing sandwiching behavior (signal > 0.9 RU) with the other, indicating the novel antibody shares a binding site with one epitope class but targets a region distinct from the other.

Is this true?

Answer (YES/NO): NO